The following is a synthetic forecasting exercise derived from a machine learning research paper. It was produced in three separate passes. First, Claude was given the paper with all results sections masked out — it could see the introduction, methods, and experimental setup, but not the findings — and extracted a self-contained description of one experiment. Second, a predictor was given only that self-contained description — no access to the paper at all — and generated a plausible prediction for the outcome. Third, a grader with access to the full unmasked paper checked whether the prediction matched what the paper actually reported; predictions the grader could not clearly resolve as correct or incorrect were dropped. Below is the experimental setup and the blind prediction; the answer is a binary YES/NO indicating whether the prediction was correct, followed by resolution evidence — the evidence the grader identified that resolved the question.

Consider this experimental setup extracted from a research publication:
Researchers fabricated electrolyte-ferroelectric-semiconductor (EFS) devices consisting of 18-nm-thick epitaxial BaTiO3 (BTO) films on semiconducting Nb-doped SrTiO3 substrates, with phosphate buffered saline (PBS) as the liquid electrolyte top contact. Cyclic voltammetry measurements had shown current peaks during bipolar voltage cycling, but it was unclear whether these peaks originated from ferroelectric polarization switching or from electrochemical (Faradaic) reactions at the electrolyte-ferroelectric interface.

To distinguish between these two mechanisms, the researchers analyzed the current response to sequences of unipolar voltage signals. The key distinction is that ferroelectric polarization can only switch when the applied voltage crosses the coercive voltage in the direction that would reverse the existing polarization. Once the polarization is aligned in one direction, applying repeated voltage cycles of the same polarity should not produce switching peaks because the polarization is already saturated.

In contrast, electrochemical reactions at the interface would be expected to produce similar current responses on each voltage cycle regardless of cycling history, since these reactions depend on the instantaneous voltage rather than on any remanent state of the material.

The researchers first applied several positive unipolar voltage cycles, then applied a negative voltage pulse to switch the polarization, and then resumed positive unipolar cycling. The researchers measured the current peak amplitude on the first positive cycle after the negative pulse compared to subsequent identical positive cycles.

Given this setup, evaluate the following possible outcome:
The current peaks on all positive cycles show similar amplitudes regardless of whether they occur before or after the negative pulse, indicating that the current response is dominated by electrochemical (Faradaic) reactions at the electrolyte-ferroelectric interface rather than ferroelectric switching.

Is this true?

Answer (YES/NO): NO